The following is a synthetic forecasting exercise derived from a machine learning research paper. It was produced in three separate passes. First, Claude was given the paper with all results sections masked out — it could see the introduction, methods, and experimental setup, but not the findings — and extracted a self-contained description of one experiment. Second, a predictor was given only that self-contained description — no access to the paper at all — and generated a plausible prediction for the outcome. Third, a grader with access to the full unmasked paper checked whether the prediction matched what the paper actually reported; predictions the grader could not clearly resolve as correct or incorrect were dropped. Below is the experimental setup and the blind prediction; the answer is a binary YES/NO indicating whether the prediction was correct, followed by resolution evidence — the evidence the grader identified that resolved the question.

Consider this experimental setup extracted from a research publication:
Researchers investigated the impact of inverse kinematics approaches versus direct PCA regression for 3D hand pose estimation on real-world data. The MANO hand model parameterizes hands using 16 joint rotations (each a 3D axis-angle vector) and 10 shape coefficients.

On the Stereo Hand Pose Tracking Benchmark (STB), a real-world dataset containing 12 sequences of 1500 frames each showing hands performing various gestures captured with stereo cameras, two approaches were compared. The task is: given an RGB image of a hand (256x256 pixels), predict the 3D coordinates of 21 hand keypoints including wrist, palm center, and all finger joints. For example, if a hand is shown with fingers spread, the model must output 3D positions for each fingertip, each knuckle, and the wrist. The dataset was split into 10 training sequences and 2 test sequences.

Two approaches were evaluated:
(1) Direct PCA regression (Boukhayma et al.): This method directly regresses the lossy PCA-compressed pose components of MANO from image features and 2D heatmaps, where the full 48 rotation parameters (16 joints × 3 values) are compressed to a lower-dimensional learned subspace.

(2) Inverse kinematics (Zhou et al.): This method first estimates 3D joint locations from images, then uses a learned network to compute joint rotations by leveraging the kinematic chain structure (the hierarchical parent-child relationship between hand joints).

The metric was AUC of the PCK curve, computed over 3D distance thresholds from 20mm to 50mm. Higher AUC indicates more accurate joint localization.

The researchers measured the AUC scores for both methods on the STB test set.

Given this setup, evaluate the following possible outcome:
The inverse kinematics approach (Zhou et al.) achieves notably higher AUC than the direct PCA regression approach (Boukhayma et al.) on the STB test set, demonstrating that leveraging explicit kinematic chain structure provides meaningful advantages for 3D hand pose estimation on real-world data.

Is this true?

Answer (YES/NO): NO